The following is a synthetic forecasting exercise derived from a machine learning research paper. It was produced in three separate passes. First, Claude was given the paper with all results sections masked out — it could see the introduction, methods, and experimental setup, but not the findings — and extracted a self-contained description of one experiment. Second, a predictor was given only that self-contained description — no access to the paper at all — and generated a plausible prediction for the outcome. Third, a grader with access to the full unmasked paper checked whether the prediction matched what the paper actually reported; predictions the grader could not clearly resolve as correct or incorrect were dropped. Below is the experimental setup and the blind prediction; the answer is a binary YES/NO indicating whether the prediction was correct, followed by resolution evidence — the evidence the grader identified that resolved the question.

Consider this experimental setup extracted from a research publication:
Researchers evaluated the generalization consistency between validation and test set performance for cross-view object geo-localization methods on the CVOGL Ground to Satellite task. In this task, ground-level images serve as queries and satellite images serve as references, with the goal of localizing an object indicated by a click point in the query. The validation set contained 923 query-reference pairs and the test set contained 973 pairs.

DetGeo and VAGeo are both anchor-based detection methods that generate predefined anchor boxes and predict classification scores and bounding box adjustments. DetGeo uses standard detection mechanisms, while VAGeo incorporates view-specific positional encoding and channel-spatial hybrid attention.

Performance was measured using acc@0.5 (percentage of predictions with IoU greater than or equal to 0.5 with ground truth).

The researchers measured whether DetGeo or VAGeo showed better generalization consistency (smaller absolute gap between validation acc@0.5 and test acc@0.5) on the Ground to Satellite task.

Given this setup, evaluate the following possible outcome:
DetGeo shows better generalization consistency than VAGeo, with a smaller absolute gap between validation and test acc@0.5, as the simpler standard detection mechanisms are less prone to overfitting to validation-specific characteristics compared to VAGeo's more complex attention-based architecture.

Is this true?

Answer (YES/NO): NO